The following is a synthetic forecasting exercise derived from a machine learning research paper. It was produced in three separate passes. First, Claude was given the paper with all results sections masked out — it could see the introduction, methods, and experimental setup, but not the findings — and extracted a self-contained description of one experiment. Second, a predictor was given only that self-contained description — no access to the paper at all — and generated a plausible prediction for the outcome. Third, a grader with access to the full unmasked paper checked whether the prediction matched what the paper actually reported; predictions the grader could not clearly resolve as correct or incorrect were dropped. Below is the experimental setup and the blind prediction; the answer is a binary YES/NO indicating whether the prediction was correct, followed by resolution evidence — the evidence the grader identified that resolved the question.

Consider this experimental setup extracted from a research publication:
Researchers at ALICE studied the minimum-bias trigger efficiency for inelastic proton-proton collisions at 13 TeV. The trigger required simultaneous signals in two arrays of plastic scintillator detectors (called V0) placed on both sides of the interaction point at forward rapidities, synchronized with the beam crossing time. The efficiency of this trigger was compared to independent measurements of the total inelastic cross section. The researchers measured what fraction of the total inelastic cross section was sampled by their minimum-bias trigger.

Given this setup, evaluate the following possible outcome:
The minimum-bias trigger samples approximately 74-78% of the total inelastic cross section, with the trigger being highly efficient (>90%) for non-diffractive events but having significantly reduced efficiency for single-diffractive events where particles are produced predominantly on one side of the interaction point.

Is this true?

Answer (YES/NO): NO